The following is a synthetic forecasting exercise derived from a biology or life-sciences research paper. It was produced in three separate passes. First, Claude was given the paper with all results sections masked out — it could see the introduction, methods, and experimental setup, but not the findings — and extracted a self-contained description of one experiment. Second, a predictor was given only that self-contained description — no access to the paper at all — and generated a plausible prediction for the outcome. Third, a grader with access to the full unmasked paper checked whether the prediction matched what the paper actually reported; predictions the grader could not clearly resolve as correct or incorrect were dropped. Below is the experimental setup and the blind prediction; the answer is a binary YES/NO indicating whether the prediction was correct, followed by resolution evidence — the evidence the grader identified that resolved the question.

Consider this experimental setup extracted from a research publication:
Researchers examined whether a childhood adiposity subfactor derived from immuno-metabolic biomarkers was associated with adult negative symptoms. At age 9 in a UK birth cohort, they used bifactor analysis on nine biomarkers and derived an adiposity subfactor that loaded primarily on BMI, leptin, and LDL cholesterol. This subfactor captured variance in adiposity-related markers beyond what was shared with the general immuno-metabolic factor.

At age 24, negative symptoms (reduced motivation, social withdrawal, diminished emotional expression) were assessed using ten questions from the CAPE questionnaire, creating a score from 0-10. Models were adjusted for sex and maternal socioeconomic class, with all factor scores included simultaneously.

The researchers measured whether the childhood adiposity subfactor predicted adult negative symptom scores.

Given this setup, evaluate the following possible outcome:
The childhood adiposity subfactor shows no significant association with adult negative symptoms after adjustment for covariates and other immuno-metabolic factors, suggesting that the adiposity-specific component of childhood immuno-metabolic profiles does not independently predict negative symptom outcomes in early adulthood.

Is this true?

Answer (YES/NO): NO